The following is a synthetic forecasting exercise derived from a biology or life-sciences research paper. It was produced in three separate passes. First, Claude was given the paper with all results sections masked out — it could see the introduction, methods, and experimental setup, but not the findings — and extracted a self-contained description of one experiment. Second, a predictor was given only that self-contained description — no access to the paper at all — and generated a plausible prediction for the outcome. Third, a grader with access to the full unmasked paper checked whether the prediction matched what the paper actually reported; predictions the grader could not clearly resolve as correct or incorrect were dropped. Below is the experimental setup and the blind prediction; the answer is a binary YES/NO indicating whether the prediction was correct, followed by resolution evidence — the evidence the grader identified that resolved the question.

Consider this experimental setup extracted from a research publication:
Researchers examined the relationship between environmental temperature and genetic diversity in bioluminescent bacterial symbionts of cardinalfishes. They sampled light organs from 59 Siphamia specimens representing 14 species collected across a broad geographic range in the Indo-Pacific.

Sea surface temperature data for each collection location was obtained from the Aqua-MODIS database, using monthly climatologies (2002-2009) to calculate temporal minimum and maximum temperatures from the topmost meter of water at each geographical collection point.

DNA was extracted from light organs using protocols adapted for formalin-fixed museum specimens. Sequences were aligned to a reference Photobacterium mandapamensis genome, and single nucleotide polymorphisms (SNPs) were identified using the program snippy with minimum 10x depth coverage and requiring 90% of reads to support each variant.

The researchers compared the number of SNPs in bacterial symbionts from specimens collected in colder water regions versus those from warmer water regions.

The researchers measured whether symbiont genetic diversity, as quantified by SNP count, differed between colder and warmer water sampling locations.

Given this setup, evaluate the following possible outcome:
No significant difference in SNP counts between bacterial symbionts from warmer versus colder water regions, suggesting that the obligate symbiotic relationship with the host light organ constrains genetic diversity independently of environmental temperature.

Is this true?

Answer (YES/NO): NO